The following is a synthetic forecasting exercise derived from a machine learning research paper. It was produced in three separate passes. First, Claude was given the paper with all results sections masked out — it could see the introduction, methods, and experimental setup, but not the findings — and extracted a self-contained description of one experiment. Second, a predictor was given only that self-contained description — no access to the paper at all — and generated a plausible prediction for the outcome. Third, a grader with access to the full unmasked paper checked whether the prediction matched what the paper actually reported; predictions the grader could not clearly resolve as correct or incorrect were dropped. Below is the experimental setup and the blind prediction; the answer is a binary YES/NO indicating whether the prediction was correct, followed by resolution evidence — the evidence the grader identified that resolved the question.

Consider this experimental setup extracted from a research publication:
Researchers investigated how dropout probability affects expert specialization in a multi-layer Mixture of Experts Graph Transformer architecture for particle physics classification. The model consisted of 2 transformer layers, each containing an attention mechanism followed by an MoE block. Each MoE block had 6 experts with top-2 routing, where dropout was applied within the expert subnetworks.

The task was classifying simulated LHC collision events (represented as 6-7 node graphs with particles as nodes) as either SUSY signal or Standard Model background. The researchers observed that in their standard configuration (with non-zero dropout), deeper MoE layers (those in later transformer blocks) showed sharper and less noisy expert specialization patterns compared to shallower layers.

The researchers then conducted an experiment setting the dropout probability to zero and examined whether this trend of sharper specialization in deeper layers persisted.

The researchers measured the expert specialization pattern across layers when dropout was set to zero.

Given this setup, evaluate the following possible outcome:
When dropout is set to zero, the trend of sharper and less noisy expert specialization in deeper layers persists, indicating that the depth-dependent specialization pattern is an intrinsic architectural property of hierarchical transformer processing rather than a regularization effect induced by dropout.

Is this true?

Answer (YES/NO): NO